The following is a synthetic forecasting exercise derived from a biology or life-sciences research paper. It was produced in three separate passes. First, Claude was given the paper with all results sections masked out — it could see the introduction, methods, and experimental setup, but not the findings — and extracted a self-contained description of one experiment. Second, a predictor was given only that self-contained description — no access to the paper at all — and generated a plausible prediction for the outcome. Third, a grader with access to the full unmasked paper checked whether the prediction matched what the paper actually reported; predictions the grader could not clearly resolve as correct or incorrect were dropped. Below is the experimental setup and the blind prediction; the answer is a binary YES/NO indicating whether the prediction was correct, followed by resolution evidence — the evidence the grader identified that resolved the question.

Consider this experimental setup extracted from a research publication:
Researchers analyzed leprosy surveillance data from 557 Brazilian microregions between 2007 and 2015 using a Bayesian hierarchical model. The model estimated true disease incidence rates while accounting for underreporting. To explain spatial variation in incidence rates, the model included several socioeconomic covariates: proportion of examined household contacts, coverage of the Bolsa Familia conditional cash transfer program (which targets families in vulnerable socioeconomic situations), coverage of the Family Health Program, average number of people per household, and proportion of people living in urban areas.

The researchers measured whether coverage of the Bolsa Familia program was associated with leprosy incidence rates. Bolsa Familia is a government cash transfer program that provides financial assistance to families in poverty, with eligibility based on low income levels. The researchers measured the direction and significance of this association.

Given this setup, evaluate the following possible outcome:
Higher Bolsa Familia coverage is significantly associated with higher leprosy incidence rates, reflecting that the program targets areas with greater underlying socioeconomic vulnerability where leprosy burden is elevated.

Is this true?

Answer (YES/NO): YES